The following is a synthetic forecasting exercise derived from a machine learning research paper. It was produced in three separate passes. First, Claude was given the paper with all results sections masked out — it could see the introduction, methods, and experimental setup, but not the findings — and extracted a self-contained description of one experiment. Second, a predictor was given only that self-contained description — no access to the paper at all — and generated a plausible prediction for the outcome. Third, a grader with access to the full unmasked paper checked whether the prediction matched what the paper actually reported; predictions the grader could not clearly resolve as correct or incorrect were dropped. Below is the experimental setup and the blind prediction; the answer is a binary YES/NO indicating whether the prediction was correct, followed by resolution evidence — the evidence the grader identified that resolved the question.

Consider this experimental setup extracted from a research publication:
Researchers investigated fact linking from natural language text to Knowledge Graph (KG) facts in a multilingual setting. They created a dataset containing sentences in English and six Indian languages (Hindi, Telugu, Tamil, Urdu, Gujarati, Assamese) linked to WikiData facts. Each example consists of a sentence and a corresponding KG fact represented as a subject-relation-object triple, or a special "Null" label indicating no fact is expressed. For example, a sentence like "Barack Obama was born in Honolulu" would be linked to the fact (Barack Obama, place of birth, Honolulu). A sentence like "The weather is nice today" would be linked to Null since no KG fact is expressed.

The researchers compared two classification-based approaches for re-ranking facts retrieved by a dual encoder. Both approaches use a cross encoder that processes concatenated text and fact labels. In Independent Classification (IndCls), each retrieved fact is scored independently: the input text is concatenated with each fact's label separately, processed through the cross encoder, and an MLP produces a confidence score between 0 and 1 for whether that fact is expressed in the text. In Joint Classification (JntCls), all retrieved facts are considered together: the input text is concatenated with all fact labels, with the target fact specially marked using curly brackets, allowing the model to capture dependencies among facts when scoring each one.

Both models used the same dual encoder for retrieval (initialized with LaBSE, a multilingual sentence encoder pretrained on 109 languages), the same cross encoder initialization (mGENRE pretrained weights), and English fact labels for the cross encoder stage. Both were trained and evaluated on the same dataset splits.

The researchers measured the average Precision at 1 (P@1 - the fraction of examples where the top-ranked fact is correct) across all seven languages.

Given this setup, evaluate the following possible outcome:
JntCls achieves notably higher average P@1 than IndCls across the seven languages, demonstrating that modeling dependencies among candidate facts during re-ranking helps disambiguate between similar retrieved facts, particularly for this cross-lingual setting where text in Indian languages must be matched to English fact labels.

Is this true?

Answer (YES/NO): NO